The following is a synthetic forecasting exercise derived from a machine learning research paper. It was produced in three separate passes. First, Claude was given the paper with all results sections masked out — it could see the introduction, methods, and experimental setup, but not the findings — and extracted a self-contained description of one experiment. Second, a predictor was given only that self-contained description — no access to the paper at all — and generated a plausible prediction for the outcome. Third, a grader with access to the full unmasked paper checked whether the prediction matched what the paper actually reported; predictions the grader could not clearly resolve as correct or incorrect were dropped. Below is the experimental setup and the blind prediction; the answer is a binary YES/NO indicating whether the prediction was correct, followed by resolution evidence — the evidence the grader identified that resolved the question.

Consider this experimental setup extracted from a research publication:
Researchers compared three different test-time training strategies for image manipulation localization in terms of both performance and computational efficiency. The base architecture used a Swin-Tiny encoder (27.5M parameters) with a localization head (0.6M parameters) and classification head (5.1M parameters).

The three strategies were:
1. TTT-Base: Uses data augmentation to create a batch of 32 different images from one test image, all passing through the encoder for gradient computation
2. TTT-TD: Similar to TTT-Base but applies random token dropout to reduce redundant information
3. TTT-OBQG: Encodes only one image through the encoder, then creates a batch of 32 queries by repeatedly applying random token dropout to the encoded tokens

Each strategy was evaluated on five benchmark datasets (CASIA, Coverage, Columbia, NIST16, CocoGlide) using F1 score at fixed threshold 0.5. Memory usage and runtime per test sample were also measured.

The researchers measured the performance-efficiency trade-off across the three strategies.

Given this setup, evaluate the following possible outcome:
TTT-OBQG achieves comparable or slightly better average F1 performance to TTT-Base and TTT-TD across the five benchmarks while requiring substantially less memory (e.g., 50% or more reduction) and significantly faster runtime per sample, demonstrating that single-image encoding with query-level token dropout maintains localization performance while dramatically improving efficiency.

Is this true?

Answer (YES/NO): YES